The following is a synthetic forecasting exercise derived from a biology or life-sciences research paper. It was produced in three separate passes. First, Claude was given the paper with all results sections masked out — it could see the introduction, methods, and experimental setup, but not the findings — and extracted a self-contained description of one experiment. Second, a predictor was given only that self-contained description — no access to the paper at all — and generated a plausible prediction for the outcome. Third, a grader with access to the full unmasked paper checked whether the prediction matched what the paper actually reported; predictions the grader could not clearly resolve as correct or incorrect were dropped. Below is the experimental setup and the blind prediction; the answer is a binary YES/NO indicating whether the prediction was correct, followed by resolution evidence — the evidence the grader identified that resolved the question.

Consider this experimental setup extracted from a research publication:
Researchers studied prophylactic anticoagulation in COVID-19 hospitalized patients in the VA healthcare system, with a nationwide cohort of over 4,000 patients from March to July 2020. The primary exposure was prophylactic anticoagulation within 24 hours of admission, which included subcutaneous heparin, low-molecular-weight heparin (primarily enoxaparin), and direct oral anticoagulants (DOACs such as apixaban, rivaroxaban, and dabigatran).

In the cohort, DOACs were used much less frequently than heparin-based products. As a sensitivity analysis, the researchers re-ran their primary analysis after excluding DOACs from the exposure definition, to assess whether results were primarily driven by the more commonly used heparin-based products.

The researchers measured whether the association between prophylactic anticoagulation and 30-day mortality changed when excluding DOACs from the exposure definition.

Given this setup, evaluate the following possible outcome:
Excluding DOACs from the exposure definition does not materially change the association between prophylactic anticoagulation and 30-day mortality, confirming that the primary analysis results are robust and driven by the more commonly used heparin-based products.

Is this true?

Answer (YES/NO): YES